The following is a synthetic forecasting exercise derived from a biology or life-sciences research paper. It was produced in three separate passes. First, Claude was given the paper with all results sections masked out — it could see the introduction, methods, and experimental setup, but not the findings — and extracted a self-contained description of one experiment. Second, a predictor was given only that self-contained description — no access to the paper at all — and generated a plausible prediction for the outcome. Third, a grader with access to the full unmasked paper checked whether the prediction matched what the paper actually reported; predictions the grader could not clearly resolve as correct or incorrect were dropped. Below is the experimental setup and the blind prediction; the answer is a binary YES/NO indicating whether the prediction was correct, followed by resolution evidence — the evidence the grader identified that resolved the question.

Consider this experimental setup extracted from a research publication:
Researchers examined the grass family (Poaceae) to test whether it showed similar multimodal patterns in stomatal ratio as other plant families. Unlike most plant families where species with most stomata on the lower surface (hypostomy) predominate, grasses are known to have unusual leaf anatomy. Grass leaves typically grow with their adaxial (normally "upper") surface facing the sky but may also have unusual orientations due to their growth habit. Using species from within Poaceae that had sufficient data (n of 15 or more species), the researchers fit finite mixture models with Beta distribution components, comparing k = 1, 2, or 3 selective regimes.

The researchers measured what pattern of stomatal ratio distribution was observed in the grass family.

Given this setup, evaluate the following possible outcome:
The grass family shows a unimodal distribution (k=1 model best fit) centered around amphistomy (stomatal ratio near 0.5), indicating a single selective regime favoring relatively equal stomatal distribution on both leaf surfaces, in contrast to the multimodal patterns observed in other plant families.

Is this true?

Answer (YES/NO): NO